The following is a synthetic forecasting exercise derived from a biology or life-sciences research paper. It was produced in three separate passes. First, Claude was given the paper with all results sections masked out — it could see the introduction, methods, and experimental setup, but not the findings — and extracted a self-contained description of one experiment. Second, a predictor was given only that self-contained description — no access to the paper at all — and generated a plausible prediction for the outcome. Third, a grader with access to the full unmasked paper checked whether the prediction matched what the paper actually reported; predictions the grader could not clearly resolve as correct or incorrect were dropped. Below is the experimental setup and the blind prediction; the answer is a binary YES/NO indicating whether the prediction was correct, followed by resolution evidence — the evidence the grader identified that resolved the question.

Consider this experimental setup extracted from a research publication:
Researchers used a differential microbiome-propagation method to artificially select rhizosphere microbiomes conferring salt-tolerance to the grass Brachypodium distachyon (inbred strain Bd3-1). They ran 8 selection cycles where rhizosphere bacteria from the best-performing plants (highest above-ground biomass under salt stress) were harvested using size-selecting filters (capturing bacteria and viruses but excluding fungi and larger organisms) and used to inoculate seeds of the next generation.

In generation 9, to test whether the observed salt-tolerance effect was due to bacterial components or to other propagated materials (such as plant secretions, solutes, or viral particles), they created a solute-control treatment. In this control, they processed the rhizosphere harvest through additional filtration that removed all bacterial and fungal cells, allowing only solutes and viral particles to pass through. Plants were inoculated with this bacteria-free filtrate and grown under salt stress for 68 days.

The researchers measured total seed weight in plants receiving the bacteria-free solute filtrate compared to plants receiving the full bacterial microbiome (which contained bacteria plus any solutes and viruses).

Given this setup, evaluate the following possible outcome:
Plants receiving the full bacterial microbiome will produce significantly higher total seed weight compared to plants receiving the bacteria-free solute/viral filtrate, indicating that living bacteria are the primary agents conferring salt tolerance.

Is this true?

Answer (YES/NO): YES